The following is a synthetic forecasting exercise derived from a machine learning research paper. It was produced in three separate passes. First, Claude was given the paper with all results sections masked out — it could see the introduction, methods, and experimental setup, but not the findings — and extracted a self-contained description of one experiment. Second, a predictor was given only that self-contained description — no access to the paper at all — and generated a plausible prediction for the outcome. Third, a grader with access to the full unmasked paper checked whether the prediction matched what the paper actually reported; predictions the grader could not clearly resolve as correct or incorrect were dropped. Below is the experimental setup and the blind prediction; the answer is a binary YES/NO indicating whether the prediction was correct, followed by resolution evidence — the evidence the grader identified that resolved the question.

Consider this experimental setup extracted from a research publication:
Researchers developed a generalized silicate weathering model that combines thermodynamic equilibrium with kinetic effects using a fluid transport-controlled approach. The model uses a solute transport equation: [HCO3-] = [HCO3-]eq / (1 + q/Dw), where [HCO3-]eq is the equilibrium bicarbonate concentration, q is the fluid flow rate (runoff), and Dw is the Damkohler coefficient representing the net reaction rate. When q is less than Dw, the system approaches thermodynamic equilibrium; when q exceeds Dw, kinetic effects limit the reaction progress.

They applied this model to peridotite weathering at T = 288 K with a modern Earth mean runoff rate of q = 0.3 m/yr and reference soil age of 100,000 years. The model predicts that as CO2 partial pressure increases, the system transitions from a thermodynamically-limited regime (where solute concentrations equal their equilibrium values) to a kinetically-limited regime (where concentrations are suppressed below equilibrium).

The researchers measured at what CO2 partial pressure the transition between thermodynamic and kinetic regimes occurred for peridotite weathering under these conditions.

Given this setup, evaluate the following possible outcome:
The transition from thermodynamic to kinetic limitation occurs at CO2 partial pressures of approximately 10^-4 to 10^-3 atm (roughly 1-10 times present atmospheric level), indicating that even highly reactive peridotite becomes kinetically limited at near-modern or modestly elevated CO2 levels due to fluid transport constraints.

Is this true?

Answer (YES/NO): NO